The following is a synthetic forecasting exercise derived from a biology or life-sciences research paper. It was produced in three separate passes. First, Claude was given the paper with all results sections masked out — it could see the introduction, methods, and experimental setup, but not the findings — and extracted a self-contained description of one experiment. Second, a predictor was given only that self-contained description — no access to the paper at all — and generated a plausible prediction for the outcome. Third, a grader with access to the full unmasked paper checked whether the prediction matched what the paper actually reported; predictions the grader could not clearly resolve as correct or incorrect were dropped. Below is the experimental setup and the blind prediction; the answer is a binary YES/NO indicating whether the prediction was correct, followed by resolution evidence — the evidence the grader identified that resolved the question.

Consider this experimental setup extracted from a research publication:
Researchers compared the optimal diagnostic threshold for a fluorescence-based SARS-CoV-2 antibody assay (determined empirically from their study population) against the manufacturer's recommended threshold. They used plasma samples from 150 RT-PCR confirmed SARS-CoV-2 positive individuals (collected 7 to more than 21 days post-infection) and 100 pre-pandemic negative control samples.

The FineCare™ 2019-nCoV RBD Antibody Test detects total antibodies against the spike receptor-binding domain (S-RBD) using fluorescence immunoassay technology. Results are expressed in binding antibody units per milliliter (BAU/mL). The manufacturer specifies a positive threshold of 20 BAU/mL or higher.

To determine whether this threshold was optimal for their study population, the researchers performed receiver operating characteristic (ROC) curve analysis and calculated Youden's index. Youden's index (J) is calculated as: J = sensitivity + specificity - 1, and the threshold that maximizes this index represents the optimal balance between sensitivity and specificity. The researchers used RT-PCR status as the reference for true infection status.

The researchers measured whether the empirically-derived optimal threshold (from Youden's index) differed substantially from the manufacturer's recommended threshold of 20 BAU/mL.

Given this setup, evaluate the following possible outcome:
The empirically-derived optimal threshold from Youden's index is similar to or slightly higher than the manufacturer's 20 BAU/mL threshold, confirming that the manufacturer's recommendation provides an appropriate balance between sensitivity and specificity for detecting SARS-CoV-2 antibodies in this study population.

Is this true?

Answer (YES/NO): NO